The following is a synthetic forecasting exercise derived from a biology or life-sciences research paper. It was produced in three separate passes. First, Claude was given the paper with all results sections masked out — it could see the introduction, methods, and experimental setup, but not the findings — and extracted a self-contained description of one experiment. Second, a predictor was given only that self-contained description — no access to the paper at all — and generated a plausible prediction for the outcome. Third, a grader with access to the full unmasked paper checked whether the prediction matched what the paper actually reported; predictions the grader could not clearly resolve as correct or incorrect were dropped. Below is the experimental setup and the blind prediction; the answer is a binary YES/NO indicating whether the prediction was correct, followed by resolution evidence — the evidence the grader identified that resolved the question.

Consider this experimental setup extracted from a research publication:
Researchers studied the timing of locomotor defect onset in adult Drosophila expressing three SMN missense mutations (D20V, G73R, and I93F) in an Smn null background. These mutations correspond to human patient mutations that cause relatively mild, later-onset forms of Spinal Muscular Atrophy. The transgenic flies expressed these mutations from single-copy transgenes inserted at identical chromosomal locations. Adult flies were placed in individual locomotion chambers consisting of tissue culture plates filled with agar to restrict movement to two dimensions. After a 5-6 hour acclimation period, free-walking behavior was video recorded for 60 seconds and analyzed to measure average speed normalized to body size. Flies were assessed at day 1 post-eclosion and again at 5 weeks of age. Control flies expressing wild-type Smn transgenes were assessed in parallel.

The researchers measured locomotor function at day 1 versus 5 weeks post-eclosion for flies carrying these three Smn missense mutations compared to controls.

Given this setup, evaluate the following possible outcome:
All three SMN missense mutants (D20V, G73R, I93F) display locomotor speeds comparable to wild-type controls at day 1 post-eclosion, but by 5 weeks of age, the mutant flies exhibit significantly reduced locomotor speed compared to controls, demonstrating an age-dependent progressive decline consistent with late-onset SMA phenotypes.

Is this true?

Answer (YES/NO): YES